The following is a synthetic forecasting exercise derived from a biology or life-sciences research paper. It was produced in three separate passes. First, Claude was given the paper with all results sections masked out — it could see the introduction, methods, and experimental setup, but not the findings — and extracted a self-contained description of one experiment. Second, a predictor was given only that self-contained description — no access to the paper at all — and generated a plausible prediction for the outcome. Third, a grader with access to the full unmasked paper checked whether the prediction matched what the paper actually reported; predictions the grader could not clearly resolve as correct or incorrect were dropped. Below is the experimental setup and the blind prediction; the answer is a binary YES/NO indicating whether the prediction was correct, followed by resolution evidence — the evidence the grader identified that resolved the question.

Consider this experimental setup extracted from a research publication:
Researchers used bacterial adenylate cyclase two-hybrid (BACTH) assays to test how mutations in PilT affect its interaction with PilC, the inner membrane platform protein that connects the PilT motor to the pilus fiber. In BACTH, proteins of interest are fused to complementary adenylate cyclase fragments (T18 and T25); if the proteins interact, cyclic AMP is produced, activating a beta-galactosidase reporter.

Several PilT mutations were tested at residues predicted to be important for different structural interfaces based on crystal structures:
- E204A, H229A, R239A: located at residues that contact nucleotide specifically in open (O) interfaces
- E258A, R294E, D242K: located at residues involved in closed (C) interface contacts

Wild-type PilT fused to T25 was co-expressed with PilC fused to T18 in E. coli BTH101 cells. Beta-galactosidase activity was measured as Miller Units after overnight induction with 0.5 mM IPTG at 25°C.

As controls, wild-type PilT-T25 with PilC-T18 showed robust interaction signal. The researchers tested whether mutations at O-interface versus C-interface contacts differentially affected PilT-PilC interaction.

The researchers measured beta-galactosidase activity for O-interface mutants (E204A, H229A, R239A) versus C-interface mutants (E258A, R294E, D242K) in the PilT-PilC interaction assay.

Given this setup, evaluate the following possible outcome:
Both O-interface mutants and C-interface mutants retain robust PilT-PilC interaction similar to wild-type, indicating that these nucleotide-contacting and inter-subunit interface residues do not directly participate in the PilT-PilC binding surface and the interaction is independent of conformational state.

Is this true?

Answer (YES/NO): NO